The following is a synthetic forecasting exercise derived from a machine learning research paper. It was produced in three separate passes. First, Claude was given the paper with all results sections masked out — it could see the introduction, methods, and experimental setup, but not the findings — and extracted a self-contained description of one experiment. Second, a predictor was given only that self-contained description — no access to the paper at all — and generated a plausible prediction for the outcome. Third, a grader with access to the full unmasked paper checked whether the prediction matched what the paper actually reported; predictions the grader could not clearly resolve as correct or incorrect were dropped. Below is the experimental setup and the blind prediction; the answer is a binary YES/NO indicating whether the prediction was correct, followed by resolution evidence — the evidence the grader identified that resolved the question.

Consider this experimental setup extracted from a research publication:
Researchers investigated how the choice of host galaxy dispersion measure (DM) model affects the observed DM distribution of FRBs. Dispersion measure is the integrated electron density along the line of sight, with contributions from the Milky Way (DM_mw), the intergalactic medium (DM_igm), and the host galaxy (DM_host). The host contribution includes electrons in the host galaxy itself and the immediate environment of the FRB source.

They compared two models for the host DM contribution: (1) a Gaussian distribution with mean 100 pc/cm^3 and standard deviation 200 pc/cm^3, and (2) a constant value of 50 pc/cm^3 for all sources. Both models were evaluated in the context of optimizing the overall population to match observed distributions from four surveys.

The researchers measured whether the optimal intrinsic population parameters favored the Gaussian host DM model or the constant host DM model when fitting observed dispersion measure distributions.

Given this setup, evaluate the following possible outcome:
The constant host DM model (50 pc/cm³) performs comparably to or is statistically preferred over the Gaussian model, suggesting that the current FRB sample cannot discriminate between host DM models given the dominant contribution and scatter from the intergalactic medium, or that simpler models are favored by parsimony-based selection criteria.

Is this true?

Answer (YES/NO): YES